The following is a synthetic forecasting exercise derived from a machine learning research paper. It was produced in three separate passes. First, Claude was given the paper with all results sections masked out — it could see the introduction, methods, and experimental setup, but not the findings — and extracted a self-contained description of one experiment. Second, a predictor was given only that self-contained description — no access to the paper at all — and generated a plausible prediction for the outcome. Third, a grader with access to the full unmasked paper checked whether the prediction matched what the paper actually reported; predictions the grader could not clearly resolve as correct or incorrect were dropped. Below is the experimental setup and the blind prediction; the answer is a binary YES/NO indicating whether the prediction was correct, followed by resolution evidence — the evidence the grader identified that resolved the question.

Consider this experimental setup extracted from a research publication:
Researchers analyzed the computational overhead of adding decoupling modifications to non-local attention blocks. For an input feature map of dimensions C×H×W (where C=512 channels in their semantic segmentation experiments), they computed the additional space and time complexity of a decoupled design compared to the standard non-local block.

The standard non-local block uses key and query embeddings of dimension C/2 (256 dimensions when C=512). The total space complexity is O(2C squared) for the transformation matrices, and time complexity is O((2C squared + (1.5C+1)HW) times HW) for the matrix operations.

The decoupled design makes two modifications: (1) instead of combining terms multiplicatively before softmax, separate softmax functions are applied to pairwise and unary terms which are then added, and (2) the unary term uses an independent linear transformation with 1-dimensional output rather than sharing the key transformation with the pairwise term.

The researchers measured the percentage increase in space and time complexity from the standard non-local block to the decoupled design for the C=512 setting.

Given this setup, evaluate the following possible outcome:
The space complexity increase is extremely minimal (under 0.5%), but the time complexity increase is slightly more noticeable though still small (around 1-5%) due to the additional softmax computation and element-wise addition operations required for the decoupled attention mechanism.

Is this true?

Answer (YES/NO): NO